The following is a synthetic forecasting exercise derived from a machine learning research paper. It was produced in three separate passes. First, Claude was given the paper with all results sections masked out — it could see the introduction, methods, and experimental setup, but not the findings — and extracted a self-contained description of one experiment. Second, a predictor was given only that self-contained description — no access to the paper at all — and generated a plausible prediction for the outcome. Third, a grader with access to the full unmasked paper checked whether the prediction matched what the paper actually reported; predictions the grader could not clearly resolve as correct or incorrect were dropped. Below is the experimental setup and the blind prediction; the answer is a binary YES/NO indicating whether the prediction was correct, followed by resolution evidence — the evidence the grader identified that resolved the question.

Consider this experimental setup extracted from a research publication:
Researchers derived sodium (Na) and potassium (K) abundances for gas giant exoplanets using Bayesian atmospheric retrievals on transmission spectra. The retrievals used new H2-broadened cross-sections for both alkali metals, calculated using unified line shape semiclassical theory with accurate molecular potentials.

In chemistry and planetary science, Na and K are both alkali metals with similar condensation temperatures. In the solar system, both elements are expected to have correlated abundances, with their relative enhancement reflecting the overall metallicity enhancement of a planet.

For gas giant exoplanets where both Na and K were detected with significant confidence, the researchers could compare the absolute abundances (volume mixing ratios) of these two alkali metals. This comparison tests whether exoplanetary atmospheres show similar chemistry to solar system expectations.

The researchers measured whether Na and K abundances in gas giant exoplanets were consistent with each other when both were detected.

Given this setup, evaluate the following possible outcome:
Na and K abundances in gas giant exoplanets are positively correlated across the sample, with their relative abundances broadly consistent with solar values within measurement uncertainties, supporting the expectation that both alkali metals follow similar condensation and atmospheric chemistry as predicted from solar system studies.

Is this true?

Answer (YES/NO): YES